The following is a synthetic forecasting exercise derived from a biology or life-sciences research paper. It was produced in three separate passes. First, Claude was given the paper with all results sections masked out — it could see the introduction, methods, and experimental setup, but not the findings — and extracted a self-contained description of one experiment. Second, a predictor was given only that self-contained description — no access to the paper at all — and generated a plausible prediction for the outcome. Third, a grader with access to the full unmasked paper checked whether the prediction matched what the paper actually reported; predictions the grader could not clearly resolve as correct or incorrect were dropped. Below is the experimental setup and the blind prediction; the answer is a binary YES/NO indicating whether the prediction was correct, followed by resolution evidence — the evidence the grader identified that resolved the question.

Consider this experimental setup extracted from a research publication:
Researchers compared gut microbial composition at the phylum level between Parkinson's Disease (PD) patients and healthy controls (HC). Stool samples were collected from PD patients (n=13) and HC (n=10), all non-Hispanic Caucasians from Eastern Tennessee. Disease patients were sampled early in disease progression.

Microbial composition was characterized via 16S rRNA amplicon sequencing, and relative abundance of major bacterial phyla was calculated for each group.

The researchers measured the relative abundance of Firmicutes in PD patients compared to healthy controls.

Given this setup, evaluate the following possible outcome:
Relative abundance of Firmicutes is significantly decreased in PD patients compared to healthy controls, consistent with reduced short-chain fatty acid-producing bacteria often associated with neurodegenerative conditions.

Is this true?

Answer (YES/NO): NO